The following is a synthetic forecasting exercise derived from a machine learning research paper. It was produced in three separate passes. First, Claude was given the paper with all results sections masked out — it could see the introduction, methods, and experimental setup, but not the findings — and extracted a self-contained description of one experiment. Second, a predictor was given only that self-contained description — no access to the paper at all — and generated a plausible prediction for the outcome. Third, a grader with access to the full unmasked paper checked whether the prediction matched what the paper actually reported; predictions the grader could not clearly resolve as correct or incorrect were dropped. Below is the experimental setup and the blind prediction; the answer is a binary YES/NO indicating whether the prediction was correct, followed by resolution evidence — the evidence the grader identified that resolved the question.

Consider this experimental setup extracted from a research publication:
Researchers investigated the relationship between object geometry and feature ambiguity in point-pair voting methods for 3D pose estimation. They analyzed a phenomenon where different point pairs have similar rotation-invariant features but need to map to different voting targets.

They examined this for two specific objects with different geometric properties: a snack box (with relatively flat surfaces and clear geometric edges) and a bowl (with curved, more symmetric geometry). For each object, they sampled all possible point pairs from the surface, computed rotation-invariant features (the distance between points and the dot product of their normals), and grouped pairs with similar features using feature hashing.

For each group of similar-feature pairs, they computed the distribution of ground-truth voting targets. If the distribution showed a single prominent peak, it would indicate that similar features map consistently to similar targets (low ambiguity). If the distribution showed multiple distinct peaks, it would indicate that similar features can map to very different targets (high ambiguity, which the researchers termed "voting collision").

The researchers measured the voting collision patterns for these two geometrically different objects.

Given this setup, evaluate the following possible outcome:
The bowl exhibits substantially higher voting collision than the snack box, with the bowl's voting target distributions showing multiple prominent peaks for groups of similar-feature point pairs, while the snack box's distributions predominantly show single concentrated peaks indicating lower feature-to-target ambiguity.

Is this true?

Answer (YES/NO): NO